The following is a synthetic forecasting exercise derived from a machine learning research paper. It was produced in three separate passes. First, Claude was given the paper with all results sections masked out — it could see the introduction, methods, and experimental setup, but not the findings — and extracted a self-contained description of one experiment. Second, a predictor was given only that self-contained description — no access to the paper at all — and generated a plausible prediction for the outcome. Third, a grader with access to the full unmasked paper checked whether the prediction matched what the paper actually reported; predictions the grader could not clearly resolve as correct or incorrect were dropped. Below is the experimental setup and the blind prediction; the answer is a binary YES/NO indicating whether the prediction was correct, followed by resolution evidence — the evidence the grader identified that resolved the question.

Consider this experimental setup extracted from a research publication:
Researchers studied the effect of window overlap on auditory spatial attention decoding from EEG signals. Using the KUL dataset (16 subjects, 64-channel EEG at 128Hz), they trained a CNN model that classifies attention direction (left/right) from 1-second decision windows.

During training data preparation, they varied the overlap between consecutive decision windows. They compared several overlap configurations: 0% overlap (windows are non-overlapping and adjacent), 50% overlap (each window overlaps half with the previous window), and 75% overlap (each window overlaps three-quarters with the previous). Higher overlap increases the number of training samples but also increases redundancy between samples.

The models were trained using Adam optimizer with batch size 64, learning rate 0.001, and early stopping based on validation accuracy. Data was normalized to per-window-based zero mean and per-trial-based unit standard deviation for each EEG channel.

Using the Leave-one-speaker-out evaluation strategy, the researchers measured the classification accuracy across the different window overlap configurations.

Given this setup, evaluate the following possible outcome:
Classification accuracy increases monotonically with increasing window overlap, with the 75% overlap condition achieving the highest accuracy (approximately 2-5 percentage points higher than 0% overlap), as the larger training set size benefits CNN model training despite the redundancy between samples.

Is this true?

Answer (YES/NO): NO